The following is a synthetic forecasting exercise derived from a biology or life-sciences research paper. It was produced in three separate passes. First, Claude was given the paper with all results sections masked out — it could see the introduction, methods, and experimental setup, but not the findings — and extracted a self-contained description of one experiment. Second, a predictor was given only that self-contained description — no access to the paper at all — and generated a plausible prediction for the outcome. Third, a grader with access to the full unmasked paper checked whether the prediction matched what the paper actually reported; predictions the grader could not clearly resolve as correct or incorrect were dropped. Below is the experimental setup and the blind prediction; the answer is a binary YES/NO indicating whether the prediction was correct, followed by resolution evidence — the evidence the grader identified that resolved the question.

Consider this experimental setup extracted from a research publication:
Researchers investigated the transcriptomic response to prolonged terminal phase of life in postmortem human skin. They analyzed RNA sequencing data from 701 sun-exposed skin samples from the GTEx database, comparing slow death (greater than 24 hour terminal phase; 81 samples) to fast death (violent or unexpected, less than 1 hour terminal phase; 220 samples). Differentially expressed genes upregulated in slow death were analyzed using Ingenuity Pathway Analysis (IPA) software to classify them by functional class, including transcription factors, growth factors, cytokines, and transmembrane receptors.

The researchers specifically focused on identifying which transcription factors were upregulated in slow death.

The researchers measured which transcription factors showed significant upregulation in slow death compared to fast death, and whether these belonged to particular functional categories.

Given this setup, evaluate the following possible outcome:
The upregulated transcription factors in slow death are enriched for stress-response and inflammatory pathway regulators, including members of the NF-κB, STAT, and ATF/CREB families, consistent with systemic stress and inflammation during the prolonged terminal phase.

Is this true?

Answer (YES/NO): NO